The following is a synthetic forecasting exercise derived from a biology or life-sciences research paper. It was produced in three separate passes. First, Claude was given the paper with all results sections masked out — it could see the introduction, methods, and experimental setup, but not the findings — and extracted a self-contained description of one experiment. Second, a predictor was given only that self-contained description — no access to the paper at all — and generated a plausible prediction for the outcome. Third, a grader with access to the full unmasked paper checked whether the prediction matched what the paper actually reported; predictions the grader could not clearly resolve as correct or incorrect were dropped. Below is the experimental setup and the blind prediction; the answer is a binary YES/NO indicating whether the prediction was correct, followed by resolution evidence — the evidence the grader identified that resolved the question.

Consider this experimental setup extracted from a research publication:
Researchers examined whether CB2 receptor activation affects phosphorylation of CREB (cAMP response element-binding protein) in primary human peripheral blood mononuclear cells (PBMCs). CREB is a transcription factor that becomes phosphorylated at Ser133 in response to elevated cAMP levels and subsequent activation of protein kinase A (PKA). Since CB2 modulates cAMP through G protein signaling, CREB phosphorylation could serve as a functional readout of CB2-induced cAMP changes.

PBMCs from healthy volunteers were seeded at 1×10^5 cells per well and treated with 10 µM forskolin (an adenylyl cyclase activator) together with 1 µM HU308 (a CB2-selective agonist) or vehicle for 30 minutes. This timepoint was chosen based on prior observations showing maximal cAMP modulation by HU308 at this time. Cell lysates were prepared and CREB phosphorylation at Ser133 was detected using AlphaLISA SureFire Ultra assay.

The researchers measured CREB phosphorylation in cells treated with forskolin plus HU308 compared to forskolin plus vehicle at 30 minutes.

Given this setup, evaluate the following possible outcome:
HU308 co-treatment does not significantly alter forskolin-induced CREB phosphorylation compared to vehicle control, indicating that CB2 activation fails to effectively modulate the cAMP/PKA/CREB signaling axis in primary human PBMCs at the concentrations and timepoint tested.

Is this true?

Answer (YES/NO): NO